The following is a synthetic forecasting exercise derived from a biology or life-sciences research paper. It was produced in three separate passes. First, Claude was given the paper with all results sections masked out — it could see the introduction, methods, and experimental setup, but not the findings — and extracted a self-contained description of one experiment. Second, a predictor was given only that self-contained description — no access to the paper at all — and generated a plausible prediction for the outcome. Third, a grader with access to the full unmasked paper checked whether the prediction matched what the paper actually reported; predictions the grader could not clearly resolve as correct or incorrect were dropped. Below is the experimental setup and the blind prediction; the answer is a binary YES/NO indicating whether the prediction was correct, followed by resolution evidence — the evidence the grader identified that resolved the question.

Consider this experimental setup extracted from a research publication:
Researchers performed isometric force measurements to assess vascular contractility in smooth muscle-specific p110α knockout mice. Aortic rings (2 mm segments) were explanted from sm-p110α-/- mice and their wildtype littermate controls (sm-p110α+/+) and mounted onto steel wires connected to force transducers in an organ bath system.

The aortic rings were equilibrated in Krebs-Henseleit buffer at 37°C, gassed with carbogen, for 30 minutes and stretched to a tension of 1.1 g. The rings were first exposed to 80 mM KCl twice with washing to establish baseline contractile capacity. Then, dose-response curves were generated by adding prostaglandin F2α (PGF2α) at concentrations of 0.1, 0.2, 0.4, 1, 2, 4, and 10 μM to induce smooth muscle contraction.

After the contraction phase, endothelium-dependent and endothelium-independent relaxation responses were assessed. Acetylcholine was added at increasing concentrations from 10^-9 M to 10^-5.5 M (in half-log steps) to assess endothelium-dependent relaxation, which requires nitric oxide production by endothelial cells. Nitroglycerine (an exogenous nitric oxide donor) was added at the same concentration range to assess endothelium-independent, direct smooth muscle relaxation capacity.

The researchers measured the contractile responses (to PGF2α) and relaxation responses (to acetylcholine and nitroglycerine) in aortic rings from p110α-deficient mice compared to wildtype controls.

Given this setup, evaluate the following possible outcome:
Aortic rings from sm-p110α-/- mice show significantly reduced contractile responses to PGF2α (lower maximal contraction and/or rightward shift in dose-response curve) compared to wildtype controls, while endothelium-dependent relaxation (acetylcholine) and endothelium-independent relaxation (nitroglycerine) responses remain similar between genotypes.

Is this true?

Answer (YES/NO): NO